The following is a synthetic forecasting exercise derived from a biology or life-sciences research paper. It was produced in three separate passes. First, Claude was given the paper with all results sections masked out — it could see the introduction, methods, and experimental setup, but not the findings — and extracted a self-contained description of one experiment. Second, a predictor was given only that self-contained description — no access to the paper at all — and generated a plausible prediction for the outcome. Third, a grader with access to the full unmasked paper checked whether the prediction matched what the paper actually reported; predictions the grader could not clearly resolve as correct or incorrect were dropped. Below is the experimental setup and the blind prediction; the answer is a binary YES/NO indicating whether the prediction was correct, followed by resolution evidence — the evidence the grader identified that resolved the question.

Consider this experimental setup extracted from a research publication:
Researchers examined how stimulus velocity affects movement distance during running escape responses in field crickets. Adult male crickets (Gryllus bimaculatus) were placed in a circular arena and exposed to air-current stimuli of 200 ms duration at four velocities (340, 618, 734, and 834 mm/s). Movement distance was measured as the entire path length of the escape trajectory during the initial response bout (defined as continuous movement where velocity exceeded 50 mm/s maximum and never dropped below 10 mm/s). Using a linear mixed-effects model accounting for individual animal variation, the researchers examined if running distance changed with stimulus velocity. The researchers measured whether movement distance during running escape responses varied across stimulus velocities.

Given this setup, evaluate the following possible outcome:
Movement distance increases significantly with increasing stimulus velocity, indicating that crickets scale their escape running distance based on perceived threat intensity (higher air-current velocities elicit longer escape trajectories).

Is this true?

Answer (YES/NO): YES